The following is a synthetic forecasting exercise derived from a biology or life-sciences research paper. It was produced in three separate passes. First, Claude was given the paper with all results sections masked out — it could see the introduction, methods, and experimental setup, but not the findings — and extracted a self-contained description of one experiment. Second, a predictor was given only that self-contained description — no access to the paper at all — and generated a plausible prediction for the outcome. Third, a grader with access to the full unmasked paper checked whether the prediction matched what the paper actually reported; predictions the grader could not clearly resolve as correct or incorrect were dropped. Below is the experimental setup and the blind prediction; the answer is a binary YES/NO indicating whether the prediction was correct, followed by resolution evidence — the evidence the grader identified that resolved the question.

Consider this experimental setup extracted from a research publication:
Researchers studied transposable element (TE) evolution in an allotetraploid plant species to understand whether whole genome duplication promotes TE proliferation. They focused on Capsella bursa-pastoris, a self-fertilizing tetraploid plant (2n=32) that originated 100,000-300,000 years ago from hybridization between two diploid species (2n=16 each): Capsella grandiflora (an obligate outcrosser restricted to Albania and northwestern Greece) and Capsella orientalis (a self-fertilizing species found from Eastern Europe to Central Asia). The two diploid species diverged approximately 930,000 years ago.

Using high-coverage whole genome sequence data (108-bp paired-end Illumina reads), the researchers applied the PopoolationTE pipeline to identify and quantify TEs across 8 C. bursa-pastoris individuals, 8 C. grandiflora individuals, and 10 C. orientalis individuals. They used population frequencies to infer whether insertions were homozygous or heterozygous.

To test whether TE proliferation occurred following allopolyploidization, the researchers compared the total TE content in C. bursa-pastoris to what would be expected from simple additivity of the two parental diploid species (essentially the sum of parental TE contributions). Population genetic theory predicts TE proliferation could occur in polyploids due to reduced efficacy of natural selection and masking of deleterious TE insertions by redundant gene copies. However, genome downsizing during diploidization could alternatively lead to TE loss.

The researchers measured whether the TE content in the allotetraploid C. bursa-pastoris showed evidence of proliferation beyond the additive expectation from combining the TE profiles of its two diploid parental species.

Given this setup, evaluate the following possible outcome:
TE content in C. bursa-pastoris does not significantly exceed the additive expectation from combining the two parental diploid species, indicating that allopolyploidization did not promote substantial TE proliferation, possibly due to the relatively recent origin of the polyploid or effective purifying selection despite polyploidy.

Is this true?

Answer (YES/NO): NO